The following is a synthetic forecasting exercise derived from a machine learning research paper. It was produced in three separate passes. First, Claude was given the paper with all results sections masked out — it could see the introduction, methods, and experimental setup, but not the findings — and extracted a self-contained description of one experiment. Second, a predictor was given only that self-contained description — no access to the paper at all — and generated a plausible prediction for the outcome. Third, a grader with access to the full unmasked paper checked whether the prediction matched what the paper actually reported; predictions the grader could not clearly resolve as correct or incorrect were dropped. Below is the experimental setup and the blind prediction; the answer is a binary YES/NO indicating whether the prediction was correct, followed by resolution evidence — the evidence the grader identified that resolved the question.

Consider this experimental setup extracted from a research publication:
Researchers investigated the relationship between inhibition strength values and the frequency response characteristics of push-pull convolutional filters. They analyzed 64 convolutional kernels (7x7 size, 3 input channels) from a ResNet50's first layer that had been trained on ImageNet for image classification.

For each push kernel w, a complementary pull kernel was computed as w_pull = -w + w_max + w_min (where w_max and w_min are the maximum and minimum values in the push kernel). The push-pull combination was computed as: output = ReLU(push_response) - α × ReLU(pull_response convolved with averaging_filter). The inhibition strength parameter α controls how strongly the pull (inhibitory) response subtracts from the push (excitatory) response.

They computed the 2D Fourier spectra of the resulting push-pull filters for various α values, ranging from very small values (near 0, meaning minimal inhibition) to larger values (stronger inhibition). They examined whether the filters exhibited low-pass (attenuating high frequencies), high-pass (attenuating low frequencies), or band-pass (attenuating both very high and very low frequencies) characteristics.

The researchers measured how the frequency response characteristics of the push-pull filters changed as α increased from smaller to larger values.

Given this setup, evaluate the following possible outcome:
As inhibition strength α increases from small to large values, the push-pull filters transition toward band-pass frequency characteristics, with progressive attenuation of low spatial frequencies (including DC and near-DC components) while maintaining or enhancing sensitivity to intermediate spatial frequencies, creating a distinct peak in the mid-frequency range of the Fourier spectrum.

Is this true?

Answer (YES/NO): NO